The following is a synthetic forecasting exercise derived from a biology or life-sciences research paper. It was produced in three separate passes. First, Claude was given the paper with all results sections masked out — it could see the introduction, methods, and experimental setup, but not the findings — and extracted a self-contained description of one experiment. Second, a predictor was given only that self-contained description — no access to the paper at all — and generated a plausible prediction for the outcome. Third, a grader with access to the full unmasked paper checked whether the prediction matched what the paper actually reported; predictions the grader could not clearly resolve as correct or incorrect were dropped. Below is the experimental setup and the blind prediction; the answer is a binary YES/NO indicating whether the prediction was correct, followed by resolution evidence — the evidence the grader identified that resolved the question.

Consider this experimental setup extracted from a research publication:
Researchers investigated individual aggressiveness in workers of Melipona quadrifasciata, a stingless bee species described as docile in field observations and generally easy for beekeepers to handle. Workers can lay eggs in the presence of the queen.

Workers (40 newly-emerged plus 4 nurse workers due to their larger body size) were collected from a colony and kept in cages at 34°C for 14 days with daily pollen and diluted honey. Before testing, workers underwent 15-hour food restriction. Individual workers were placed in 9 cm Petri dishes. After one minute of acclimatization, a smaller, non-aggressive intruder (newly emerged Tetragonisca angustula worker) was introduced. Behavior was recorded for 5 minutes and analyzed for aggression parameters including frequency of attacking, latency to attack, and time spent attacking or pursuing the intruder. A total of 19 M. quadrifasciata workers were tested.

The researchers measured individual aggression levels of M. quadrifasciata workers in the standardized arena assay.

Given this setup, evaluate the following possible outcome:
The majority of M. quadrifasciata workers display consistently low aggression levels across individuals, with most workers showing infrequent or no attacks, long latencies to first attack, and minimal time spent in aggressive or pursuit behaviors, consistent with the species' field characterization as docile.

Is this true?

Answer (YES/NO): YES